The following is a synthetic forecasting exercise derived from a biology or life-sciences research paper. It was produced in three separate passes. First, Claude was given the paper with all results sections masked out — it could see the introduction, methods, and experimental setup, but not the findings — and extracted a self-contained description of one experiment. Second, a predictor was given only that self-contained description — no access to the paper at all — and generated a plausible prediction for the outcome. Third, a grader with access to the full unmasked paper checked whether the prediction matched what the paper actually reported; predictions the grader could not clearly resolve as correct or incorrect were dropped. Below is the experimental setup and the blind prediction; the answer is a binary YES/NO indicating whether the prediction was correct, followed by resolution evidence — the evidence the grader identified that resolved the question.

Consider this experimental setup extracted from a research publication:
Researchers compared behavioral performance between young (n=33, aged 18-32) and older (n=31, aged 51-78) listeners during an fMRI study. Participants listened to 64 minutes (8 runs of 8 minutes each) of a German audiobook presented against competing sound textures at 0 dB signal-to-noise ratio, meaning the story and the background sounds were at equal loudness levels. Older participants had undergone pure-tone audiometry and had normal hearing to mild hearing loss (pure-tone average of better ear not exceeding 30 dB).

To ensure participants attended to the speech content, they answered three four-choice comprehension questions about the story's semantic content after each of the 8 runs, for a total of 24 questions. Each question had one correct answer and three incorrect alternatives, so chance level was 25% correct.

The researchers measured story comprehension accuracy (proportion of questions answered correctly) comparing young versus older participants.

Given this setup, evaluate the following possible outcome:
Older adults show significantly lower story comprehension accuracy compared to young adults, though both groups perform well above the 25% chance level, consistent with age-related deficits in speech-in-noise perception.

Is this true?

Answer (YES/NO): YES